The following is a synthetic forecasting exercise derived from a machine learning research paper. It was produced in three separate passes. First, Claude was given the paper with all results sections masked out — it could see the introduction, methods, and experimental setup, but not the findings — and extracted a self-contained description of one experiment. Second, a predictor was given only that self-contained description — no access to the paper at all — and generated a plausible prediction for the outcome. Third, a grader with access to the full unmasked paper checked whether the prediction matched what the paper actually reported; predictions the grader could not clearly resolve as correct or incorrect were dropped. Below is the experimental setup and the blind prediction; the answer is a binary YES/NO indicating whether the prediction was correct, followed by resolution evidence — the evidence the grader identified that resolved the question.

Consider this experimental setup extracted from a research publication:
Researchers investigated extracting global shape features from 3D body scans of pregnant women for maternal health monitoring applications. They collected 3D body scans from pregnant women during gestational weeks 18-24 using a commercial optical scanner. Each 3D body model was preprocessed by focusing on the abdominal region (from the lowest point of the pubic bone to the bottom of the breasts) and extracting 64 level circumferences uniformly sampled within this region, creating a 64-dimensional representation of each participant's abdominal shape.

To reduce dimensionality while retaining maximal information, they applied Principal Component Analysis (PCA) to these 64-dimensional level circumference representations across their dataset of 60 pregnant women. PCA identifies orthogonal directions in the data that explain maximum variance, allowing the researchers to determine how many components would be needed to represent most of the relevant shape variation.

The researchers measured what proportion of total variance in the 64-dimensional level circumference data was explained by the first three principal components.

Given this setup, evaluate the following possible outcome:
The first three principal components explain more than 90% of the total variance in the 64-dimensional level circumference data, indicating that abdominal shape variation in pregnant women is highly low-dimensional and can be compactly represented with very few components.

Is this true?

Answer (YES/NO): YES